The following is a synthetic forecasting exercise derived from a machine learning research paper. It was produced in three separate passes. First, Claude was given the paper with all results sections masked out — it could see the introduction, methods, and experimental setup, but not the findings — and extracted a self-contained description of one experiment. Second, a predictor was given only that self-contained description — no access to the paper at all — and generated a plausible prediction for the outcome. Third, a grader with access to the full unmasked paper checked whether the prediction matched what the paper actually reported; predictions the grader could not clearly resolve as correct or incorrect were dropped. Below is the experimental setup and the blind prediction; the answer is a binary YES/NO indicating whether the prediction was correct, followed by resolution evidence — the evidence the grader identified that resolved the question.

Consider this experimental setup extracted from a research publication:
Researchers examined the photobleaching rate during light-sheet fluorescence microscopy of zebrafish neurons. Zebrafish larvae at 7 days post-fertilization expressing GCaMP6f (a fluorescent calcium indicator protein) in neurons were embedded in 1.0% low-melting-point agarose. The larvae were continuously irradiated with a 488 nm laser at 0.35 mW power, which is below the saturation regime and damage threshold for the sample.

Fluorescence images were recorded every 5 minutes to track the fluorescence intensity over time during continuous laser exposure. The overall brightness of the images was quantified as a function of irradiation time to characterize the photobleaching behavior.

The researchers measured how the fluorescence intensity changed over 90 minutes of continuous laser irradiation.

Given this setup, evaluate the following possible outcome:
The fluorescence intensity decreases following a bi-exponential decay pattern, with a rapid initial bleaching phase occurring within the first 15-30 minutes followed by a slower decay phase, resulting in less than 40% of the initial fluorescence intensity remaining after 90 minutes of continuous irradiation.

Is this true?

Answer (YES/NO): NO